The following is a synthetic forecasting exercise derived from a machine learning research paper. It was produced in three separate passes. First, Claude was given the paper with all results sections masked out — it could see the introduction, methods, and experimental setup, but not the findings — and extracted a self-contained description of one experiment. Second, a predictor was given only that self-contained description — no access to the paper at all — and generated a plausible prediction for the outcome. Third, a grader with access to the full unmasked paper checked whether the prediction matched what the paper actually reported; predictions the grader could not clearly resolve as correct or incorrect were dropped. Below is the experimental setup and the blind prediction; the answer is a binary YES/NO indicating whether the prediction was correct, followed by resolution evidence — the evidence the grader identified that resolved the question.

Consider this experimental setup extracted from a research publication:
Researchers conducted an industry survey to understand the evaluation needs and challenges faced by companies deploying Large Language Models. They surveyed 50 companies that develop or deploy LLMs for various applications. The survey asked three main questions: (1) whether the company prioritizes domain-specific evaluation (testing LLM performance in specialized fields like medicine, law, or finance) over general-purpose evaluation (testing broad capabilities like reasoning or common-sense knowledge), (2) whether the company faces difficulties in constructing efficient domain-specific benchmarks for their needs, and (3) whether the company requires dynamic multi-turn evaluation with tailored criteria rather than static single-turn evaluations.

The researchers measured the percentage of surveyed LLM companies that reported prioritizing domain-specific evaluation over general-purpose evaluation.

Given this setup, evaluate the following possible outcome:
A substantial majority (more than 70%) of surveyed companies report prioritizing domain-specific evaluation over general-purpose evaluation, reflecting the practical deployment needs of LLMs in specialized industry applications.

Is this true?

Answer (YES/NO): YES